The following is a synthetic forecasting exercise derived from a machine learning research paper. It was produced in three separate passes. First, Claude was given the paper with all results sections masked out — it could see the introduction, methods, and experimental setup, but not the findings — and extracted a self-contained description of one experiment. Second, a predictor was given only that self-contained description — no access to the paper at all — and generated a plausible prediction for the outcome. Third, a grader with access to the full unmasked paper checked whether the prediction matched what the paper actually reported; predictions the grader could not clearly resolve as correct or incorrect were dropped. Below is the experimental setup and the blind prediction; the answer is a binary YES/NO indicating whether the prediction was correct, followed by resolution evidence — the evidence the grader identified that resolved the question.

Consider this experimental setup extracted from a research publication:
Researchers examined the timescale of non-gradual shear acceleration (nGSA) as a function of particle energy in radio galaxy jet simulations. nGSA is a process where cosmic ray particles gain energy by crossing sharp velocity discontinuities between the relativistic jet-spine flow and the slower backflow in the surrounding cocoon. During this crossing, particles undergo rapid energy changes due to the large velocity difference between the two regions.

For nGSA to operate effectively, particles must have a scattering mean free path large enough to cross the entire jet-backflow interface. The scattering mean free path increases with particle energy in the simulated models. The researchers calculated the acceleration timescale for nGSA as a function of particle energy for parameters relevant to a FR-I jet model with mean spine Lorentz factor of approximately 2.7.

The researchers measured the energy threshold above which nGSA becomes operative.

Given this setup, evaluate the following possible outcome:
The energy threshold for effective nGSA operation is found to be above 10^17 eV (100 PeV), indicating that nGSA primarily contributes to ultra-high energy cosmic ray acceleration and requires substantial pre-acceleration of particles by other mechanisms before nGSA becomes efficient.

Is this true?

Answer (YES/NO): YES